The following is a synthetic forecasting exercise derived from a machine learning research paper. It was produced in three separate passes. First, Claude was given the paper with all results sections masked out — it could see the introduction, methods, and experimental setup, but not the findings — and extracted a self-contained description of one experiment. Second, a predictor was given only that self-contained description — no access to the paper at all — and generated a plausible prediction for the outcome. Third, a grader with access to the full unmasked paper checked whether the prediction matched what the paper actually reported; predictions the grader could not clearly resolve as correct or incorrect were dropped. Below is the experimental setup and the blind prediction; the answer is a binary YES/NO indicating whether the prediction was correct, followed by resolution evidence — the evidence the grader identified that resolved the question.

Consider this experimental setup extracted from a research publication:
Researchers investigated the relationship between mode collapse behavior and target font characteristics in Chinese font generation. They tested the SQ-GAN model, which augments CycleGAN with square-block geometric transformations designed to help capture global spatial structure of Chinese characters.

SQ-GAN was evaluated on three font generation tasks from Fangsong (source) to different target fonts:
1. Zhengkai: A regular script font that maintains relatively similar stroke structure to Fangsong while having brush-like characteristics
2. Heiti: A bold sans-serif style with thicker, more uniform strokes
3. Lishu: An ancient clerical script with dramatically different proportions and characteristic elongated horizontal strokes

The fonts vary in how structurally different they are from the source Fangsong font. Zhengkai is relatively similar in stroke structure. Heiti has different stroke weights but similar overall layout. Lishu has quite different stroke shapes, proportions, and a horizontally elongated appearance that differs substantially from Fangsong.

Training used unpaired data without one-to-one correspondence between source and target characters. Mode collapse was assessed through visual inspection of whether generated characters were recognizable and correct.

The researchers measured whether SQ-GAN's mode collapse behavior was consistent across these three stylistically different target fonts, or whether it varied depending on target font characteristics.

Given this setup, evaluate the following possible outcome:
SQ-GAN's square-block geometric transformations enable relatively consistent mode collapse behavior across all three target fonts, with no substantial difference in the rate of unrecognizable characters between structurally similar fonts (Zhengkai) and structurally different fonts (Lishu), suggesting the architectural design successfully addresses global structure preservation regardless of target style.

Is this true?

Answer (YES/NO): NO